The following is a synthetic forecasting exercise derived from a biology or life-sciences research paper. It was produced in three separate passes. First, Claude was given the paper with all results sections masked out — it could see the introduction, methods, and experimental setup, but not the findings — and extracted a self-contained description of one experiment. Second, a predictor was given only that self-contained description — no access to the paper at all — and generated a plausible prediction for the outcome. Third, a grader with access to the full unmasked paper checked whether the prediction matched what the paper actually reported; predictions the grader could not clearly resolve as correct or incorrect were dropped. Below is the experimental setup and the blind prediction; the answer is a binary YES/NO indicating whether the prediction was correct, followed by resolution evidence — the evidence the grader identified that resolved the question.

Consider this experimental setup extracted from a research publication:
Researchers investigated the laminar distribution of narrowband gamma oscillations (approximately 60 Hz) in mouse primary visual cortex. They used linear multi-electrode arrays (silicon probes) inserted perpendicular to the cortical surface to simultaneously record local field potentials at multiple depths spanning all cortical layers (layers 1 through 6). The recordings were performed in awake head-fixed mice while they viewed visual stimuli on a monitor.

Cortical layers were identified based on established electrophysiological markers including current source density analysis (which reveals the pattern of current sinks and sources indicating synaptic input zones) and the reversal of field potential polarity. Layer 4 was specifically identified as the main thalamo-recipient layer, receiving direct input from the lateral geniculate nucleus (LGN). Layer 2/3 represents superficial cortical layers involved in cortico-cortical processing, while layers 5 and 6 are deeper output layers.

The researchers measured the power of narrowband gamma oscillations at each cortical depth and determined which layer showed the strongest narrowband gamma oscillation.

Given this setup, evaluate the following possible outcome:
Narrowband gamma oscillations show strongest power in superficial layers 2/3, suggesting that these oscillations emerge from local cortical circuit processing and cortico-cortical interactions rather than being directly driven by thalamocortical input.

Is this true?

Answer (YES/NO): NO